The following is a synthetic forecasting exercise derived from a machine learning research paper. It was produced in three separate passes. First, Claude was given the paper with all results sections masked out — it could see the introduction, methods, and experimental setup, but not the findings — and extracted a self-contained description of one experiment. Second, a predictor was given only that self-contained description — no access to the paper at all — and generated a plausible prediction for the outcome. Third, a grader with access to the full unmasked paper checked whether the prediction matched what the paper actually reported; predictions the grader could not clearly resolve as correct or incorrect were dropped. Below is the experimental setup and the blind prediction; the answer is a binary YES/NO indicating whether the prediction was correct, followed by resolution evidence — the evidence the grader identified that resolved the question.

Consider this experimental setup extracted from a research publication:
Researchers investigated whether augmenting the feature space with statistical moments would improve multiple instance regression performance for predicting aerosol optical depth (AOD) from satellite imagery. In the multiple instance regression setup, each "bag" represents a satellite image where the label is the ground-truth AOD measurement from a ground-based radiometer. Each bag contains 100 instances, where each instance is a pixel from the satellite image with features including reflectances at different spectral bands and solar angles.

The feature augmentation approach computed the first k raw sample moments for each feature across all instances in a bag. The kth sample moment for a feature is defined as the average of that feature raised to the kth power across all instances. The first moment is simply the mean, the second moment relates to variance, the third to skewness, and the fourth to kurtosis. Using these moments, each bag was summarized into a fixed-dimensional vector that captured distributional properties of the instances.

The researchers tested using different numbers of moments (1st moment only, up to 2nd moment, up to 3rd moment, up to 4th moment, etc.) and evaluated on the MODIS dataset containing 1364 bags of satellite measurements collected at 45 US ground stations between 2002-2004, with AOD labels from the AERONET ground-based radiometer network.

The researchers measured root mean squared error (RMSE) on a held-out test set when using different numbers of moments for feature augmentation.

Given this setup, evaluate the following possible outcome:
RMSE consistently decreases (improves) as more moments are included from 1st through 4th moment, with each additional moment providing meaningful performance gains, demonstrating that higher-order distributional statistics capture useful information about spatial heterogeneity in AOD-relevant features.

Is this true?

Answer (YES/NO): NO